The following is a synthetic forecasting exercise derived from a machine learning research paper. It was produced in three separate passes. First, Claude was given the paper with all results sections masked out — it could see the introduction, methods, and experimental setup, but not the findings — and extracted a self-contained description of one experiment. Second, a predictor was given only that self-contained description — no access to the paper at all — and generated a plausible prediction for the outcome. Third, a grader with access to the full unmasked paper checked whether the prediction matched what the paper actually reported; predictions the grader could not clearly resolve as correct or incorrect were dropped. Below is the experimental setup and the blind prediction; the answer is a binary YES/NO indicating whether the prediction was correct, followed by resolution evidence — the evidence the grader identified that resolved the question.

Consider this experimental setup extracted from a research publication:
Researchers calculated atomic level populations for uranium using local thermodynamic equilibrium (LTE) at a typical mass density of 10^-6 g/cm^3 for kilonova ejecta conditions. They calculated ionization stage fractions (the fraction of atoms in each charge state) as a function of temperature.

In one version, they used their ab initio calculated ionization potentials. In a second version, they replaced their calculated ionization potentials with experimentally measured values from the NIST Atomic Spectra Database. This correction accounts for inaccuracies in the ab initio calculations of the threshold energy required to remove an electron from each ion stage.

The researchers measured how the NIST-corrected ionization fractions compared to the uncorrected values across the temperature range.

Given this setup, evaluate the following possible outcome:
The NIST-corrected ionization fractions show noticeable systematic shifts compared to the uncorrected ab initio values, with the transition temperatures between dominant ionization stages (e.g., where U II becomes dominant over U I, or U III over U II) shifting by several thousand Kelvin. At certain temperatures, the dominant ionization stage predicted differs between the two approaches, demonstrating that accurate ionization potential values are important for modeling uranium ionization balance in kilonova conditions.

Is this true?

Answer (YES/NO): NO